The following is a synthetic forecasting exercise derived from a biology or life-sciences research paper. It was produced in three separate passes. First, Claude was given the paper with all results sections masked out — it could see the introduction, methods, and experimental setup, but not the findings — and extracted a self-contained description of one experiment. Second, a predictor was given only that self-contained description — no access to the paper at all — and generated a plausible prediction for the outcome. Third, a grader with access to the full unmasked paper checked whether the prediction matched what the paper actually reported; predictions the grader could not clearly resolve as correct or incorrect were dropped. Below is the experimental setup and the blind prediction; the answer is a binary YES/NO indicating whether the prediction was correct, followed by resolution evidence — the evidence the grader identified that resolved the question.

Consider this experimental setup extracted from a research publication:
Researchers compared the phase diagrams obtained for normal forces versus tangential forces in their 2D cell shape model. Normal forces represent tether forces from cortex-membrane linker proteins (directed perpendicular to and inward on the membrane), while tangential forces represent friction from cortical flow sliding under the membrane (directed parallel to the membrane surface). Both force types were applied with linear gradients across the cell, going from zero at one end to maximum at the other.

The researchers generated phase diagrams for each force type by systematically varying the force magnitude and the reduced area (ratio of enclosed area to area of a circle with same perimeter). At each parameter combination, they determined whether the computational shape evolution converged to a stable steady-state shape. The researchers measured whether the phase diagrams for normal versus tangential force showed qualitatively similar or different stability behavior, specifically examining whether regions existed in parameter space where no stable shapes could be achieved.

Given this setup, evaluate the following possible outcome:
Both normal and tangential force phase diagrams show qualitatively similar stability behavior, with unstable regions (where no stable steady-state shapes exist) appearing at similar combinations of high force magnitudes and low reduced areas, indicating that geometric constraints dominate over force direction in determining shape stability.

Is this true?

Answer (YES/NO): NO